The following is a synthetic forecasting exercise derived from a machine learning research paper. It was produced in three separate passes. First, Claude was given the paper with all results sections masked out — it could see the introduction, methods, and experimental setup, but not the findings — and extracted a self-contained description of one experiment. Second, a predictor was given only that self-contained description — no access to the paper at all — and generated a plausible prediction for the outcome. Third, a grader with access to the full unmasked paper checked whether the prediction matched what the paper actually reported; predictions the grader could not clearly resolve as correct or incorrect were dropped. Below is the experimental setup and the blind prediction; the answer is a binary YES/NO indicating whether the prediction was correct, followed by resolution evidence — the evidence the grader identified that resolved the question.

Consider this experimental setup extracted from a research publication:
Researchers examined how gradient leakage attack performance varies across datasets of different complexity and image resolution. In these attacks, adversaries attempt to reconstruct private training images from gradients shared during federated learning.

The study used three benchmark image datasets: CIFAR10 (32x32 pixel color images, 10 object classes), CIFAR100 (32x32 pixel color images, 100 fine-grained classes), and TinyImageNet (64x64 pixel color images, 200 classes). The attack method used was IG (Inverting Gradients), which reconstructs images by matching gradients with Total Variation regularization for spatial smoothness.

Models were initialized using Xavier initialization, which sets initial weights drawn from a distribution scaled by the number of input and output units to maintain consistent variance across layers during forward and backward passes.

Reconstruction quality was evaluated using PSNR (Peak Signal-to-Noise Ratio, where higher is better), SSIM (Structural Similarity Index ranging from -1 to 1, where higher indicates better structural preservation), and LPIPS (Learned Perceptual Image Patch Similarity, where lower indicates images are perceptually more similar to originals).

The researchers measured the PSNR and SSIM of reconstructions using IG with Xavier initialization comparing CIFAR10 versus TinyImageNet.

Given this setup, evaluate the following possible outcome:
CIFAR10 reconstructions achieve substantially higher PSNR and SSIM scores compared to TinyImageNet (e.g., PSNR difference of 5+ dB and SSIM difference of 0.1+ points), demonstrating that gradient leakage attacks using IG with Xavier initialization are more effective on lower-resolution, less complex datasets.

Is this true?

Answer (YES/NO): YES